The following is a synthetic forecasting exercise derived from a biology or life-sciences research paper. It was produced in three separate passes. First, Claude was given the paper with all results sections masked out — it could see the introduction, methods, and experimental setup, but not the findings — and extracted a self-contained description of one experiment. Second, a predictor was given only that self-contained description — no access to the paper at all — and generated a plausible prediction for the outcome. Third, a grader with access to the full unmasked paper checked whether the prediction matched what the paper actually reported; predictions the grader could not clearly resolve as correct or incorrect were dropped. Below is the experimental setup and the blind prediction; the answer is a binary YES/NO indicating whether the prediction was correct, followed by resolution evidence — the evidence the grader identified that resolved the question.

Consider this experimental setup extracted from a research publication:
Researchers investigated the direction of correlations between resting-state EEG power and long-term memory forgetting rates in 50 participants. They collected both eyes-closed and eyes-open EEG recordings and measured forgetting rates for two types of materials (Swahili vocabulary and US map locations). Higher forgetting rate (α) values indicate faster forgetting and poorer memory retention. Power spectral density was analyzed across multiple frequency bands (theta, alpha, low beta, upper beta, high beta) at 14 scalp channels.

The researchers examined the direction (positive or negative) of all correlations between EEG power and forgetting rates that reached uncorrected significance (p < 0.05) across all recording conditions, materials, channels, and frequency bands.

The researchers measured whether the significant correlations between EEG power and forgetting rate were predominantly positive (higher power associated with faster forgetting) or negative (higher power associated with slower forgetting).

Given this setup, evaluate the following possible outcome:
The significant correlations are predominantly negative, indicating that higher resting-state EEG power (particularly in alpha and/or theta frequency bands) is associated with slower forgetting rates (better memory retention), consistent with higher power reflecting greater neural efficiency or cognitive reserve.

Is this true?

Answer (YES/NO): NO